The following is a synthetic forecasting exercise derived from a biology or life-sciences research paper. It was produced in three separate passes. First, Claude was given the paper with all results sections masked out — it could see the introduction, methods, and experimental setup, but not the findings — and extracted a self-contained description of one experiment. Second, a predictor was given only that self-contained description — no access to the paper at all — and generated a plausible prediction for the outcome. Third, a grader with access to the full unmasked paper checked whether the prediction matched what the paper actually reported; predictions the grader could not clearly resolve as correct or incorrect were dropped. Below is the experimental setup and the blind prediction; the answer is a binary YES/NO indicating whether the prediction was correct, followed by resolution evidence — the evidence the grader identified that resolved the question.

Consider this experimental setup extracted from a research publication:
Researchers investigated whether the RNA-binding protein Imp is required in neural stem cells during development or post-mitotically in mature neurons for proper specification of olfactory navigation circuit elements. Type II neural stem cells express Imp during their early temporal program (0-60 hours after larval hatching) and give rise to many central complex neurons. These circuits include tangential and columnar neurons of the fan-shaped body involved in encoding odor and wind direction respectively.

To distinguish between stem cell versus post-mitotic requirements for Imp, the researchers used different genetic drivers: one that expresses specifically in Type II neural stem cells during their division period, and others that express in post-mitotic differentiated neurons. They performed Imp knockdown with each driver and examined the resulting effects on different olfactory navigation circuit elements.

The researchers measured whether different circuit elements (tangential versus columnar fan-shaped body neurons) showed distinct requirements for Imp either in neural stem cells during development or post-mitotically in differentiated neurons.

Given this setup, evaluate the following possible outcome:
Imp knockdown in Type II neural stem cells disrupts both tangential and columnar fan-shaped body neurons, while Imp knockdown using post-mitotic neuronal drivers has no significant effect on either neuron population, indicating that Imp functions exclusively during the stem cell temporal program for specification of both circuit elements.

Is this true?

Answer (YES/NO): NO